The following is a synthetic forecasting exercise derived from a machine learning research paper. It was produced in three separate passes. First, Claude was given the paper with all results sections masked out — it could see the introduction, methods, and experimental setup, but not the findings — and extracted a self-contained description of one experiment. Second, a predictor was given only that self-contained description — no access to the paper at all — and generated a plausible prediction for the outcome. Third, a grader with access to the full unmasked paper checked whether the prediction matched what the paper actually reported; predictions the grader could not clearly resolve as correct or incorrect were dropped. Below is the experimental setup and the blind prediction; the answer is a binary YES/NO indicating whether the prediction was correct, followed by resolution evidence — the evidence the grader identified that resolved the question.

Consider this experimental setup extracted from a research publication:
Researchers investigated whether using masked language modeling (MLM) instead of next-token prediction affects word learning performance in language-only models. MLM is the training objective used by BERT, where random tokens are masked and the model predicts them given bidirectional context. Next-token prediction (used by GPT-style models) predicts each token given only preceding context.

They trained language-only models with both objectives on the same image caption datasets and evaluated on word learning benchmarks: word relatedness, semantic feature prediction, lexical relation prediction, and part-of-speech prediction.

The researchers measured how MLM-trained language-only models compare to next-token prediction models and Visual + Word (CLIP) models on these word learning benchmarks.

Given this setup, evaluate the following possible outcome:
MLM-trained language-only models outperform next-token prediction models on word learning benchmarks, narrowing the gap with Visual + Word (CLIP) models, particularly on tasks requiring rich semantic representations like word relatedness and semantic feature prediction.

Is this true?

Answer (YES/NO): NO